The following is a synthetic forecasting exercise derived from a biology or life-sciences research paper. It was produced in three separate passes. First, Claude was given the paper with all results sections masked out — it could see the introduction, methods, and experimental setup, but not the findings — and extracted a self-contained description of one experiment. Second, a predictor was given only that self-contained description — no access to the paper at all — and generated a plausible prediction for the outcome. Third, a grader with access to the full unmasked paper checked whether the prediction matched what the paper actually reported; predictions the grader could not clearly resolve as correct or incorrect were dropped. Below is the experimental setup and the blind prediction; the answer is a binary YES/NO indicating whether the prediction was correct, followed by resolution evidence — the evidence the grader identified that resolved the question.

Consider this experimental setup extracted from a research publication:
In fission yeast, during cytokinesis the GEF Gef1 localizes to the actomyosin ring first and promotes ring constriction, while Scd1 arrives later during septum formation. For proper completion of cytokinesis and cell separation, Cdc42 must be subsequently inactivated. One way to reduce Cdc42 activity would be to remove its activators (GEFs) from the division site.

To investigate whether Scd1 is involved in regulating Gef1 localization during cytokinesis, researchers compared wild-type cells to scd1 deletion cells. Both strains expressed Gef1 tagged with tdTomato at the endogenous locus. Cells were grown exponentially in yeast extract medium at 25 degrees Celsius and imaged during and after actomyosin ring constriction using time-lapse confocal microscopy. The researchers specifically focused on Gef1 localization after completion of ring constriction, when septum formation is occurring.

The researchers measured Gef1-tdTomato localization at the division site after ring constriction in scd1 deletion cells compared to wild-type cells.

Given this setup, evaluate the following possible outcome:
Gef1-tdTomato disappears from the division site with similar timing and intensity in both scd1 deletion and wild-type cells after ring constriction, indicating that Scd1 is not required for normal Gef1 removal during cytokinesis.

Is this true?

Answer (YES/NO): NO